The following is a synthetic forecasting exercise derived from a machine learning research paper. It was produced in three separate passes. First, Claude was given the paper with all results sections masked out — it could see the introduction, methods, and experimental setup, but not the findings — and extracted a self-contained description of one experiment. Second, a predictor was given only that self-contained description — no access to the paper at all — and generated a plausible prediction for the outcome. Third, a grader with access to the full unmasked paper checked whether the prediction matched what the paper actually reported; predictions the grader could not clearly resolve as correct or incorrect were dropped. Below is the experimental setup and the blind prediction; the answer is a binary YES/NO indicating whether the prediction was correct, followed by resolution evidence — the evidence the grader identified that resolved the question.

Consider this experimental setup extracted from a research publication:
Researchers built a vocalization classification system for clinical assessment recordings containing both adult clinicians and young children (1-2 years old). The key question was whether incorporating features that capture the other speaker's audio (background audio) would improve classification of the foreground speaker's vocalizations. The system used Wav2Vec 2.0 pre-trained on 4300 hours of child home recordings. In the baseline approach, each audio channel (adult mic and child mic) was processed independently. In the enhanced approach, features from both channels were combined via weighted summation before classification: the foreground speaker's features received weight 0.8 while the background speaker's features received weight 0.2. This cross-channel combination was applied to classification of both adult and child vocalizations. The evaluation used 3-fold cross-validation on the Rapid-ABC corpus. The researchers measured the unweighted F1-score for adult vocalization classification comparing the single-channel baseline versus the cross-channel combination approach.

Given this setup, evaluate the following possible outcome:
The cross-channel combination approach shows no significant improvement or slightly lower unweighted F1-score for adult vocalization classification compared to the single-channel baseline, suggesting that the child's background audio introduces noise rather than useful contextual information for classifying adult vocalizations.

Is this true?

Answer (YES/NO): YES